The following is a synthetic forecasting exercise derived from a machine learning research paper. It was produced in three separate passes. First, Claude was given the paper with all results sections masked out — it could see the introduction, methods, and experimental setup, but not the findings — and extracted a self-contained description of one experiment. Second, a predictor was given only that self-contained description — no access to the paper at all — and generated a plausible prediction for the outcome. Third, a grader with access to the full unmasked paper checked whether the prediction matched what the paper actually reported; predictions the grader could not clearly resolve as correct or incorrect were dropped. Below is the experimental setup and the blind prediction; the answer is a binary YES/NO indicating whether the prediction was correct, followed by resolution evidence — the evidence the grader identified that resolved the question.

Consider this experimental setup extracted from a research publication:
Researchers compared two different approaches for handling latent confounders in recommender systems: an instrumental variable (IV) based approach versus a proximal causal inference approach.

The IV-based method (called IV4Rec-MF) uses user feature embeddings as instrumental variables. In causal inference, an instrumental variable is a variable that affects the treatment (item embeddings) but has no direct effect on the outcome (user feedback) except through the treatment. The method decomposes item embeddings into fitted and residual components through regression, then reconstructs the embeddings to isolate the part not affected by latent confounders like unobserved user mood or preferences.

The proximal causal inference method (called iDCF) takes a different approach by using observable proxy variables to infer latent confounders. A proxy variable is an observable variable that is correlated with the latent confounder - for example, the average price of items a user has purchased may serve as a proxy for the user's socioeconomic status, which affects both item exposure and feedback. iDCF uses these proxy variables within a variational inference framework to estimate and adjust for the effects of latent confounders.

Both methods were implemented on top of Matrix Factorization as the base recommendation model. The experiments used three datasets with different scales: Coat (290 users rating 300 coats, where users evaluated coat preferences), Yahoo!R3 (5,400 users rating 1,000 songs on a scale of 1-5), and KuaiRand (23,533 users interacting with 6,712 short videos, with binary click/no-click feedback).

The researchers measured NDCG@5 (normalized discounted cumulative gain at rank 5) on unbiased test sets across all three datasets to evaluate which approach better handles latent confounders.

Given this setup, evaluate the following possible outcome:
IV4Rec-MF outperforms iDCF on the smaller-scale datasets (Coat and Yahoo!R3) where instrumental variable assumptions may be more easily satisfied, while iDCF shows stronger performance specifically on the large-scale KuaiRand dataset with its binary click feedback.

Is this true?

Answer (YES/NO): NO